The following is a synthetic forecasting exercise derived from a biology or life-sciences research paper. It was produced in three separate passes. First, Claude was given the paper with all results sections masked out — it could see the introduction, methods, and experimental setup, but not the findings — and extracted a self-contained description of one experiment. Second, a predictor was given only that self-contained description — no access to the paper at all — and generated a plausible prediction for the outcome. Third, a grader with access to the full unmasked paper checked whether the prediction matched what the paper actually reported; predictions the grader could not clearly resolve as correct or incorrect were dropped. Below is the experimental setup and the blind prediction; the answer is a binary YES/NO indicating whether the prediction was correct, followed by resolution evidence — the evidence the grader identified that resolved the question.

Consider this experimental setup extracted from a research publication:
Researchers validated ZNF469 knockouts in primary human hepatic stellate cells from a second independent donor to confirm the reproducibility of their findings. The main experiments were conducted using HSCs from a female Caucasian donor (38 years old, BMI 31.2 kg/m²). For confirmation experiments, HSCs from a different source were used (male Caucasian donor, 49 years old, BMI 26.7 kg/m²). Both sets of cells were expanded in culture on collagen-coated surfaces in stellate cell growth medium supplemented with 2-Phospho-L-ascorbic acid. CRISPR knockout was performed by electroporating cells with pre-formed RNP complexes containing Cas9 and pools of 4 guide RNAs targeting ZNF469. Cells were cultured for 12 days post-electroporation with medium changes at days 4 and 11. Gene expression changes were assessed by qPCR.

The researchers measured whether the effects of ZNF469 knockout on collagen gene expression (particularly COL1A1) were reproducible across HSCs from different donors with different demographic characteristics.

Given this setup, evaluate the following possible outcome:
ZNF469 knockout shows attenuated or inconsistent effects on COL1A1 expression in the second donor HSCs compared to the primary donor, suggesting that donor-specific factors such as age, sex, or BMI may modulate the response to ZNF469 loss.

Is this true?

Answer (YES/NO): NO